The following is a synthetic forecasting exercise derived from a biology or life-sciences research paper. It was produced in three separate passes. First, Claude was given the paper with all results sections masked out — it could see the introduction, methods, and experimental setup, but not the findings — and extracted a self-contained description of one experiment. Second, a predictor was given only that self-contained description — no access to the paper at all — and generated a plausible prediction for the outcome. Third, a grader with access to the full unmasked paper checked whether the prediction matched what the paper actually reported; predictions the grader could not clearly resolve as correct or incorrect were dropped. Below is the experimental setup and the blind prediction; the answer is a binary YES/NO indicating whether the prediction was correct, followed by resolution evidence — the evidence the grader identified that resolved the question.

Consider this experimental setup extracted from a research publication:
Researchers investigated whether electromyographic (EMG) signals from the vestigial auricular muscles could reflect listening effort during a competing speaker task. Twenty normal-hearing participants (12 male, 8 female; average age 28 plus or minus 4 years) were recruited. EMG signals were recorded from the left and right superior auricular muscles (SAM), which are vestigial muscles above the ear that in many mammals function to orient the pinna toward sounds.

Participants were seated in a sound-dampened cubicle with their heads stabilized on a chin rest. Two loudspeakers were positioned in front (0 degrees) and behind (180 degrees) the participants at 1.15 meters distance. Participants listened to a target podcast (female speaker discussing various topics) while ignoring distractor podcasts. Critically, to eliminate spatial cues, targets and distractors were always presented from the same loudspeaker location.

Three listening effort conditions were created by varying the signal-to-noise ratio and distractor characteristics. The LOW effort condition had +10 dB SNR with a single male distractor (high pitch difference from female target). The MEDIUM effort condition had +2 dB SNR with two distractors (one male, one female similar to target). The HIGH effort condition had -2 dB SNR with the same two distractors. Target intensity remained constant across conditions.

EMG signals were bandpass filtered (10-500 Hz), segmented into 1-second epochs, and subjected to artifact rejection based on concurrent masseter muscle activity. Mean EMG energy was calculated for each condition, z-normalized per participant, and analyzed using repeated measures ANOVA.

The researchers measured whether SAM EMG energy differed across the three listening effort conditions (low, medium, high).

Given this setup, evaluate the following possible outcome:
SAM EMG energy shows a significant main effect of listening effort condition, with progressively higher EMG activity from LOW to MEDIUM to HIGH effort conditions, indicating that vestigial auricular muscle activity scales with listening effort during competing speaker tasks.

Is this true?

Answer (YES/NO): NO